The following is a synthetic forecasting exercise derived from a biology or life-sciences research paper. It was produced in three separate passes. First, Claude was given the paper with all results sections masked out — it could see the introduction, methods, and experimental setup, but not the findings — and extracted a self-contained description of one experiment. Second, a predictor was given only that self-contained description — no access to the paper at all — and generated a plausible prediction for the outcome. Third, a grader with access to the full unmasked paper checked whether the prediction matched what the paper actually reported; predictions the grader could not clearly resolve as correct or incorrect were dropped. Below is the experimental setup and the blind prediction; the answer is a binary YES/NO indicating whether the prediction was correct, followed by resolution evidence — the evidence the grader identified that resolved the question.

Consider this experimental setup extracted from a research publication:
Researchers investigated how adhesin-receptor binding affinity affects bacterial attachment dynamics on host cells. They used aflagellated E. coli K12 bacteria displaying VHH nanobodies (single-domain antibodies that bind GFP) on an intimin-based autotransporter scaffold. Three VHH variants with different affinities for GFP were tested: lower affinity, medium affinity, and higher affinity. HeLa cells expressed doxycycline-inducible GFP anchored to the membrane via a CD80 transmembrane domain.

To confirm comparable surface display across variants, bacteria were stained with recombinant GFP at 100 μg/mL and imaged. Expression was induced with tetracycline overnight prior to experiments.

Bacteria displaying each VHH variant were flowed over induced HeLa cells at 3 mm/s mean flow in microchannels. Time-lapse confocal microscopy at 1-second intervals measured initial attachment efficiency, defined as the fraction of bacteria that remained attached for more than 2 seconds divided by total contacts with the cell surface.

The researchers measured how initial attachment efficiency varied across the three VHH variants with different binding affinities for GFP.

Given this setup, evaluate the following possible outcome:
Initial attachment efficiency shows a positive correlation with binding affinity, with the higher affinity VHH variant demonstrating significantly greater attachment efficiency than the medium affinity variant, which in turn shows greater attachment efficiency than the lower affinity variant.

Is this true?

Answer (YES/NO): NO